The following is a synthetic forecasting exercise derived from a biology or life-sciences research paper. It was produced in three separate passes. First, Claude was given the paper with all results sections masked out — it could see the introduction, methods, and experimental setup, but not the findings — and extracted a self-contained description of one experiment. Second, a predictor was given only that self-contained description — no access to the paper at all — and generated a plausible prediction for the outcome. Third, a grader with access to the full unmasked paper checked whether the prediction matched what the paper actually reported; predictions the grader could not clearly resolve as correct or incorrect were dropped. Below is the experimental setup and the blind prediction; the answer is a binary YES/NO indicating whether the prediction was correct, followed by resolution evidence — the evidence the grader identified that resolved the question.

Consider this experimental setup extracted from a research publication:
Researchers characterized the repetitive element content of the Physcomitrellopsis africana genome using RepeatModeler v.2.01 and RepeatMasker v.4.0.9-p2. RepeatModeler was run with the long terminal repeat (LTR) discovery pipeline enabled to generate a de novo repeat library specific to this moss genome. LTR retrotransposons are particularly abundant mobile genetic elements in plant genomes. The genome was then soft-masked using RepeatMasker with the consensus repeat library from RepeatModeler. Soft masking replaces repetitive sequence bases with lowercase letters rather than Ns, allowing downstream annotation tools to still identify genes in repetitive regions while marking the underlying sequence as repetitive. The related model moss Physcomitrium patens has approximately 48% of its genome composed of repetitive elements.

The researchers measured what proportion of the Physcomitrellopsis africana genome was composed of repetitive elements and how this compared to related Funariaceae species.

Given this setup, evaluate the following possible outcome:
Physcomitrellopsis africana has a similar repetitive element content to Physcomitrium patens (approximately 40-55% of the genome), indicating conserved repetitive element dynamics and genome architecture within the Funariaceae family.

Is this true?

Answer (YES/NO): NO